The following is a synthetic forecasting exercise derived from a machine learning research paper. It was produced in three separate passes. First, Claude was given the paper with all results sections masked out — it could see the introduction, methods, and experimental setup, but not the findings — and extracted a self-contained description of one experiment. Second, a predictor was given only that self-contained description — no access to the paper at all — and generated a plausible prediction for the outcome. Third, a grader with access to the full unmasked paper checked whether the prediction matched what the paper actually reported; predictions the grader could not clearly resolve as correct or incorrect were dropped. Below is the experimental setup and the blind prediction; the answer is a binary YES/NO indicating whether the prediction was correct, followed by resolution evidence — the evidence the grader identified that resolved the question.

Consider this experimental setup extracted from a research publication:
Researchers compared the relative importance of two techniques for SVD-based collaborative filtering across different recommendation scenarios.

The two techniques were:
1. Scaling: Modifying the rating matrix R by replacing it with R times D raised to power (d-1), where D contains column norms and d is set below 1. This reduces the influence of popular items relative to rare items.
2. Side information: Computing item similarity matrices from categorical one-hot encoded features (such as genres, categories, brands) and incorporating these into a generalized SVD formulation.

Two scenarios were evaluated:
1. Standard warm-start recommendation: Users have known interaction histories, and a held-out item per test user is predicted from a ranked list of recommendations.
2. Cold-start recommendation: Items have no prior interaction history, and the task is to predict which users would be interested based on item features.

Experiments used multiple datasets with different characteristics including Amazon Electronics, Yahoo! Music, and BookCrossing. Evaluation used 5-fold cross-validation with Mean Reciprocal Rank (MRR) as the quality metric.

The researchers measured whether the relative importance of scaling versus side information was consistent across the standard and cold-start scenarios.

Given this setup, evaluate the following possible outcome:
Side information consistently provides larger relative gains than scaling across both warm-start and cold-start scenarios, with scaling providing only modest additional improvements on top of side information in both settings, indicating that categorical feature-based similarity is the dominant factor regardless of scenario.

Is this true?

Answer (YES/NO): NO